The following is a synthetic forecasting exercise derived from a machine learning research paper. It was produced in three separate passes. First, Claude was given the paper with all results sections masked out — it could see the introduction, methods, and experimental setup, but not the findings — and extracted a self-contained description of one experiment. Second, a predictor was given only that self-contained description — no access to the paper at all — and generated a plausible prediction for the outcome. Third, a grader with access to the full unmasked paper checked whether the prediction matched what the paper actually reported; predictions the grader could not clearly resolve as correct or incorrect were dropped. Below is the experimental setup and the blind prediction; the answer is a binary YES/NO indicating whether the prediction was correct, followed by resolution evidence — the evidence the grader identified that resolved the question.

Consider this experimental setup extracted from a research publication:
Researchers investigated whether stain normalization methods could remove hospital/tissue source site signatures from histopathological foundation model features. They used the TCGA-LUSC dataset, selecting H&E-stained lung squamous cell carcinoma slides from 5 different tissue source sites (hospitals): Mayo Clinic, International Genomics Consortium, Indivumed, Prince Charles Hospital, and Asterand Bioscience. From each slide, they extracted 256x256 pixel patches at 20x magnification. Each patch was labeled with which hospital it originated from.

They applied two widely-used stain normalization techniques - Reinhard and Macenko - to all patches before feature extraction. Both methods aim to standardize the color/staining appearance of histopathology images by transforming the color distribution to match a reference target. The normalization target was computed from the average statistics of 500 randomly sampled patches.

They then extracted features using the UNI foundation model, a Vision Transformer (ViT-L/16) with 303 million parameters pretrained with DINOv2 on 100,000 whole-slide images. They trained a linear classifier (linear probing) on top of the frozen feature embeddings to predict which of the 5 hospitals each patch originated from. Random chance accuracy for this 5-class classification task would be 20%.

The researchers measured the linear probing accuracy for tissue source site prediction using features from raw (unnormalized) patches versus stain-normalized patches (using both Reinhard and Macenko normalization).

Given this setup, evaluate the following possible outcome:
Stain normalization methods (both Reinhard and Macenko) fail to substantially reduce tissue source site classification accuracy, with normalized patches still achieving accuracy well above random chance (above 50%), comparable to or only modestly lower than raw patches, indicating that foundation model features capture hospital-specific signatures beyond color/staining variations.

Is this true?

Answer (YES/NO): YES